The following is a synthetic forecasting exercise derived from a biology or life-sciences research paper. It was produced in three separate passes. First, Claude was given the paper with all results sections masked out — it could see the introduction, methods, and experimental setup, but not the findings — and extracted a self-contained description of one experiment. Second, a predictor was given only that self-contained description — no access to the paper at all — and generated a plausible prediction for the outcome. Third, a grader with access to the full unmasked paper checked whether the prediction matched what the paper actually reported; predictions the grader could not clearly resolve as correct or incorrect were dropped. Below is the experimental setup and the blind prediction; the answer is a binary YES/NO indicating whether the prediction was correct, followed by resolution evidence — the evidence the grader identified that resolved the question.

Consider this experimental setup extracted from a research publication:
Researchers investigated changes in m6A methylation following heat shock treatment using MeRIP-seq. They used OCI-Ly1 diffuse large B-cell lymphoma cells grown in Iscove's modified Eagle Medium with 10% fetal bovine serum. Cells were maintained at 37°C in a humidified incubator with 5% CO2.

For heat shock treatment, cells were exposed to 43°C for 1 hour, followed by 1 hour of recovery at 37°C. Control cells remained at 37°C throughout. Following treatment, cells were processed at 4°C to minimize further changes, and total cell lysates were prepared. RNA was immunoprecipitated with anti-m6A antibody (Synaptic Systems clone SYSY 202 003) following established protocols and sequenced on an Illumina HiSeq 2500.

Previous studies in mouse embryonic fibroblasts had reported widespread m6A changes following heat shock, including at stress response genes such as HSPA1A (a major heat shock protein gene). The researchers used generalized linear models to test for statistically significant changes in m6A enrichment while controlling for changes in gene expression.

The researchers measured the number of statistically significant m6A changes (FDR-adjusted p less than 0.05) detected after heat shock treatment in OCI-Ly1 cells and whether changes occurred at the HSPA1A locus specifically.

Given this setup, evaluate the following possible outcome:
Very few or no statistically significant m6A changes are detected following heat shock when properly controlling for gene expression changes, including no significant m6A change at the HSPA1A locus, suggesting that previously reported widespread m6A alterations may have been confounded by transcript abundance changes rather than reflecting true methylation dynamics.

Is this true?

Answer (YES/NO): YES